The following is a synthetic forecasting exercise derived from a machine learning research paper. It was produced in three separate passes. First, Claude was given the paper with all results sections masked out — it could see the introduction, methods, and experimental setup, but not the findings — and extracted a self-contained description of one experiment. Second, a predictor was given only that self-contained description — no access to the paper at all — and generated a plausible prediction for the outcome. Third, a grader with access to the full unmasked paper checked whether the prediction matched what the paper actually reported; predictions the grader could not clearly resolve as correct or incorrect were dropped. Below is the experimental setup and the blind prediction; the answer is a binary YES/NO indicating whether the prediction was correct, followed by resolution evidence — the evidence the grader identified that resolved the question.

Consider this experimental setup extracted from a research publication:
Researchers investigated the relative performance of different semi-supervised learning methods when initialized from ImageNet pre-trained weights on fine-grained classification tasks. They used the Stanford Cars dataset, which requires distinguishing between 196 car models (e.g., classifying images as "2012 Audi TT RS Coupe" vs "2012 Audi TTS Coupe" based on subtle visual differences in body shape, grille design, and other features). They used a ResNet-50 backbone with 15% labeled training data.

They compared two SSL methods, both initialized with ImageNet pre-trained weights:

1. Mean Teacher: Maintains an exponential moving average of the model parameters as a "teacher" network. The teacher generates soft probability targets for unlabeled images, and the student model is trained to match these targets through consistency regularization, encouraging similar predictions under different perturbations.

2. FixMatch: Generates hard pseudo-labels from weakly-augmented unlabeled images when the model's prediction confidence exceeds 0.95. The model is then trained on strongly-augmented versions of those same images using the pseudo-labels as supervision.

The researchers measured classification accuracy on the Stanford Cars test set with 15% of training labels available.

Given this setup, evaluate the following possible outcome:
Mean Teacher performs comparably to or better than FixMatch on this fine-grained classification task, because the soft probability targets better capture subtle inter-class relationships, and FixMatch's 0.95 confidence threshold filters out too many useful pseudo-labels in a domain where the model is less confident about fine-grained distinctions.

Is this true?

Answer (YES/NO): YES